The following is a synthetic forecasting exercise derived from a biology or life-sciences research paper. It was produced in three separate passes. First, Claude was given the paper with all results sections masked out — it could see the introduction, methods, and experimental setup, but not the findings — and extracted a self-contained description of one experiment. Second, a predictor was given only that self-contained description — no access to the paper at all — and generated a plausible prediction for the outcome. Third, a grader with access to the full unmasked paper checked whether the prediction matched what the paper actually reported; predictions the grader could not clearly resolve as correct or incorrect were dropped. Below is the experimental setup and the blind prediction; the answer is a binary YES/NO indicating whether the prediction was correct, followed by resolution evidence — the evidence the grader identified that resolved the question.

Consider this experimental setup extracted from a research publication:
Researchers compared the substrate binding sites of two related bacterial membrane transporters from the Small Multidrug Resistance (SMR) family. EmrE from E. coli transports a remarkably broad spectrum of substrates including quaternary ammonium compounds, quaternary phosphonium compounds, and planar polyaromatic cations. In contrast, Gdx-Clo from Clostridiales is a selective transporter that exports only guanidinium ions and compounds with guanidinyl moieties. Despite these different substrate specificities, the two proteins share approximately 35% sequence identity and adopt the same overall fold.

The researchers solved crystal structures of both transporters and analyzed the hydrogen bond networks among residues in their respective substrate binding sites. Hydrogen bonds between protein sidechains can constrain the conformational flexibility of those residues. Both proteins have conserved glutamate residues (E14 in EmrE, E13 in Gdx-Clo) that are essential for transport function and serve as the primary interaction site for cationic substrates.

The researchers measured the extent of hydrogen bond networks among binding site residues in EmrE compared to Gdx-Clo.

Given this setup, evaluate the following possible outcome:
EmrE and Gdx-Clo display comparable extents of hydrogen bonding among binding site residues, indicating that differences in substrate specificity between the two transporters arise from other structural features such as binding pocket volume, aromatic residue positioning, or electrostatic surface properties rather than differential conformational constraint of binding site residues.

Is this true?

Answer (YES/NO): NO